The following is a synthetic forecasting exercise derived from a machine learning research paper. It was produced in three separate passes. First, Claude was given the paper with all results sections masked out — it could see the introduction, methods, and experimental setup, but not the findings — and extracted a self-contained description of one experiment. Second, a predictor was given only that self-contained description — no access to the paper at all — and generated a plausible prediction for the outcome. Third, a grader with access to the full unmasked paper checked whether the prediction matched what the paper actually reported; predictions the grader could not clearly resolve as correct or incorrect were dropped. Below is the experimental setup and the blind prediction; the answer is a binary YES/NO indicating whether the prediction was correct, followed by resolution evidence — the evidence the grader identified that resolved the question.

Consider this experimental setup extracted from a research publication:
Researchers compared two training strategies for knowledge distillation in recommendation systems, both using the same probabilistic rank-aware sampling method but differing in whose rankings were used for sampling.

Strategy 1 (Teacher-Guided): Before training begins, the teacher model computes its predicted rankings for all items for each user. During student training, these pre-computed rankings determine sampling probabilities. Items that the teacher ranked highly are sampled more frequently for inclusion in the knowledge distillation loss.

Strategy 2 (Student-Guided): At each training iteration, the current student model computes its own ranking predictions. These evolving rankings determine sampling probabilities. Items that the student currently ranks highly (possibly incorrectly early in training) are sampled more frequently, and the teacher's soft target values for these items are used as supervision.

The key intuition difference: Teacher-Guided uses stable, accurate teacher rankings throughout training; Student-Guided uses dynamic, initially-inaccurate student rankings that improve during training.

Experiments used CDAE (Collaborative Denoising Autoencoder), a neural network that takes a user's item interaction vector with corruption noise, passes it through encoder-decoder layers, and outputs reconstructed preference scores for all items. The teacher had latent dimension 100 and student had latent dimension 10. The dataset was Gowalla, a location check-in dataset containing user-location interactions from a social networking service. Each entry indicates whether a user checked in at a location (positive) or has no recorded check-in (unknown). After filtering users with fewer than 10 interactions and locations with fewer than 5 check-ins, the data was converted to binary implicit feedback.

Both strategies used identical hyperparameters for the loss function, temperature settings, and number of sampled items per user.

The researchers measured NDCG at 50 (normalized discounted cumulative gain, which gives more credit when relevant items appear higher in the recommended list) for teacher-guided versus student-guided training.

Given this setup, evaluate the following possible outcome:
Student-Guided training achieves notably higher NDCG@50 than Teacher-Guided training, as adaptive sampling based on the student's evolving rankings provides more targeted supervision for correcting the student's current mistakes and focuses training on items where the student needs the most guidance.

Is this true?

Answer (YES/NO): YES